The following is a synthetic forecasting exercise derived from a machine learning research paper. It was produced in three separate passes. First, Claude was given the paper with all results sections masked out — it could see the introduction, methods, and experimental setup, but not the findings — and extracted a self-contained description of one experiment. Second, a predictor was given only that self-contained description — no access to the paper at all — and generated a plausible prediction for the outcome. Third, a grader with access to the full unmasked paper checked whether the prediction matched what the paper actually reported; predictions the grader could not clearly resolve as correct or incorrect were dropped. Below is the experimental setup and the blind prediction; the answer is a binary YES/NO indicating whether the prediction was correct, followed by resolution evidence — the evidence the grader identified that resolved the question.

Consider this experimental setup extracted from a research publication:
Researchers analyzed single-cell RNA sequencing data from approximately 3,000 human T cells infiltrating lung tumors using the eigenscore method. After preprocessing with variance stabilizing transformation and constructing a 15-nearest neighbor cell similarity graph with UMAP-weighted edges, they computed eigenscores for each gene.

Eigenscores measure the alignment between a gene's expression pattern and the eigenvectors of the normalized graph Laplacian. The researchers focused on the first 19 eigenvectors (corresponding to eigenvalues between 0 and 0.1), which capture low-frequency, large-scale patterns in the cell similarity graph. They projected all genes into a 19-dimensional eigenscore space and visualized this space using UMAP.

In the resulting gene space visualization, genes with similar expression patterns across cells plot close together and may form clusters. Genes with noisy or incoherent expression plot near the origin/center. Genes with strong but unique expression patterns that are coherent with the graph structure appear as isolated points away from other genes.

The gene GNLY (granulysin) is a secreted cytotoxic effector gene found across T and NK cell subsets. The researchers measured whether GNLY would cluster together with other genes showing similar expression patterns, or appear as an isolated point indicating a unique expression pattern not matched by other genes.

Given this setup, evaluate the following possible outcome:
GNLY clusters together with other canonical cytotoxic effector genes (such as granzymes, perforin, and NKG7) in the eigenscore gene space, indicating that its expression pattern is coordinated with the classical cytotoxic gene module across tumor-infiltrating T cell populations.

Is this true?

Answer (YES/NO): NO